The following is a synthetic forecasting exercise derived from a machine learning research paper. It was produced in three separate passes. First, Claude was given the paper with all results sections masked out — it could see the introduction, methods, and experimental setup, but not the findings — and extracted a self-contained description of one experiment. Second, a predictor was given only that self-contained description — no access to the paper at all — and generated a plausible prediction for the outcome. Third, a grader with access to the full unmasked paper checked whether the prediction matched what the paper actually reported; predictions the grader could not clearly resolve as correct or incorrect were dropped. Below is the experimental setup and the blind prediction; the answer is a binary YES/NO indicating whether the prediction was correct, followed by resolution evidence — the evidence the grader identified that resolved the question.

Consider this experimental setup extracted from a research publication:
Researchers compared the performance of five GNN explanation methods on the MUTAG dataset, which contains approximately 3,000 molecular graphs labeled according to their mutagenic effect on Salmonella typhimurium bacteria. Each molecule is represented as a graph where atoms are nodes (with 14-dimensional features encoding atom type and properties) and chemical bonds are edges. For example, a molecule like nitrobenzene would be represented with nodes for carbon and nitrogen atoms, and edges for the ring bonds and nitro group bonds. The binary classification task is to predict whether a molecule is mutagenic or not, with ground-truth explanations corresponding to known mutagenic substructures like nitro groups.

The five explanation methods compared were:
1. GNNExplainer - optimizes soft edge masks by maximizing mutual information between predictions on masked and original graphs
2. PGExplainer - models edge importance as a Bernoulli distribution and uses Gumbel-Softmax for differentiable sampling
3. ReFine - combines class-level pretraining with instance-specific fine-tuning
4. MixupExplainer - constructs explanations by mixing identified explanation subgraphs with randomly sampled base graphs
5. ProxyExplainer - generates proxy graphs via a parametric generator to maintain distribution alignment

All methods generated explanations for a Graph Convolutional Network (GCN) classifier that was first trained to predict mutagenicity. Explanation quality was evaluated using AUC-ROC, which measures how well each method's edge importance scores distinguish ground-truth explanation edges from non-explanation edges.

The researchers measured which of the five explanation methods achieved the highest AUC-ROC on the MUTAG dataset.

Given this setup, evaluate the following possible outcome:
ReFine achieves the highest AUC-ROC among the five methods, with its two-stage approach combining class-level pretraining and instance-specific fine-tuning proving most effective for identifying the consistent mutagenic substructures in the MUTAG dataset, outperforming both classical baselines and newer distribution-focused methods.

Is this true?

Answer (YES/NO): NO